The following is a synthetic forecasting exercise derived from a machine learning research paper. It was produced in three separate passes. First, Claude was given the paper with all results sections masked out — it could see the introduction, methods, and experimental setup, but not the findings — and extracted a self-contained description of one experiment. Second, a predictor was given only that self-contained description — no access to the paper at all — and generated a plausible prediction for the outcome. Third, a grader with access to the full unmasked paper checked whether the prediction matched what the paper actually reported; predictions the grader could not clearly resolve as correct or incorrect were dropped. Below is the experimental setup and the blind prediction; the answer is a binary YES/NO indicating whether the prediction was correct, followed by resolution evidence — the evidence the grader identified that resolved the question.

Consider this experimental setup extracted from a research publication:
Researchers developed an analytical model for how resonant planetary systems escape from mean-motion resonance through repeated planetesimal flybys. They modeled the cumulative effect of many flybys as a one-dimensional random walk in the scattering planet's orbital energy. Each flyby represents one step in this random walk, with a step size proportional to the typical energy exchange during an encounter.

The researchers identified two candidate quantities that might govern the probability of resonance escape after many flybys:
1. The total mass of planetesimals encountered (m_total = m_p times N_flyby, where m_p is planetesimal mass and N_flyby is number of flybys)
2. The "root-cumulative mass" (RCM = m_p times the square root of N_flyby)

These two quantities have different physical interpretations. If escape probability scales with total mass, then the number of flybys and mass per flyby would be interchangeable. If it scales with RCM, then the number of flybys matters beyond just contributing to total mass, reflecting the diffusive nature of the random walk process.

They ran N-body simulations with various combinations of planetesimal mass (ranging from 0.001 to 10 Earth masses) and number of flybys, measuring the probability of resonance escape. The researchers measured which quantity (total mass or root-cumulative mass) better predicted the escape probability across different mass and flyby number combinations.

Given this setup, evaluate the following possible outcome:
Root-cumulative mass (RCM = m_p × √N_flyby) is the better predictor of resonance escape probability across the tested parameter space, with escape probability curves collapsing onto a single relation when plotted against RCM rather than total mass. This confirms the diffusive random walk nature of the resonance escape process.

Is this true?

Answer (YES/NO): YES